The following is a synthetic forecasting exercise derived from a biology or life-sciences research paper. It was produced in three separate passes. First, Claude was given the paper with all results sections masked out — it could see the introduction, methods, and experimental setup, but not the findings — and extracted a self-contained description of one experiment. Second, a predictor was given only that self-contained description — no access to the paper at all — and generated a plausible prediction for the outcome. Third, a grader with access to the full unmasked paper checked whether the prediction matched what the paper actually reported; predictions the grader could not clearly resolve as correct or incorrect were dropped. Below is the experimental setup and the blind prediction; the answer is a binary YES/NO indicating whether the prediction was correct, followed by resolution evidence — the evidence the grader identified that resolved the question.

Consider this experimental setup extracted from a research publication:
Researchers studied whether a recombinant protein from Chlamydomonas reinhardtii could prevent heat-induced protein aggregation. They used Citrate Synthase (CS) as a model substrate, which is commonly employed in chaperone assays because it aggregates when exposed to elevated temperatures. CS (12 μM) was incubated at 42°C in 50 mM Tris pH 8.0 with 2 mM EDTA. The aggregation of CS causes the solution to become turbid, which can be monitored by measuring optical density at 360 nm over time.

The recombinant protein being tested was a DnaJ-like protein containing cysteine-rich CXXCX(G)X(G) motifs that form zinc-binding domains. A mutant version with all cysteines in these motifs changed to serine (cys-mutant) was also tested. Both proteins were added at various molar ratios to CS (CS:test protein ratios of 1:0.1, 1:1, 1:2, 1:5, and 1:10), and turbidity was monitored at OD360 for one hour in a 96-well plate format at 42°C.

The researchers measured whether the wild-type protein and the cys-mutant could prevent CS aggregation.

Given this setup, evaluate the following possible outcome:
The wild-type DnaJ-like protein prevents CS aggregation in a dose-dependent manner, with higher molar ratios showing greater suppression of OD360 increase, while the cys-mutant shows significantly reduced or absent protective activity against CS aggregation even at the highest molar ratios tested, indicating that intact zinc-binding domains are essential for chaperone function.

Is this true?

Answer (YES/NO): NO